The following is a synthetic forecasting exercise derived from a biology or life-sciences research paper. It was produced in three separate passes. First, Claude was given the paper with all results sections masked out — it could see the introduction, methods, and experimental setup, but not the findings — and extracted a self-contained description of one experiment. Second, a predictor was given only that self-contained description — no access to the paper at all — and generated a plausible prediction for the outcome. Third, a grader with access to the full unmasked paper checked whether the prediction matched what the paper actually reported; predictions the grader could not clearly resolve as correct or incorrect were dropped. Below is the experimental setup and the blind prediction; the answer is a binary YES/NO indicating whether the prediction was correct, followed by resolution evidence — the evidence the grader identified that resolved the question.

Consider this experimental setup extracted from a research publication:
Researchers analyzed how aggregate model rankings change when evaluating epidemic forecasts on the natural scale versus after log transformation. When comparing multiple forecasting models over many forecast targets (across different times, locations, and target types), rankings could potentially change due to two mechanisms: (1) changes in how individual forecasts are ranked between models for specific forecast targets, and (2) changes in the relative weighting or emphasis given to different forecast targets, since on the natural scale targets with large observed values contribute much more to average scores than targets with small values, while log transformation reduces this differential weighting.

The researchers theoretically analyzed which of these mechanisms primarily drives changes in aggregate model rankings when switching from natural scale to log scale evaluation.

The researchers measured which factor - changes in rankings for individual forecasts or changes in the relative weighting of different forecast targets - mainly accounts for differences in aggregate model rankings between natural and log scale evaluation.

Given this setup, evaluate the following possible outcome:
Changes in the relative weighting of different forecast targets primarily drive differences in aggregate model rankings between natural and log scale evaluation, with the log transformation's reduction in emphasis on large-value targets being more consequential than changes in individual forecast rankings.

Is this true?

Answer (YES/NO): YES